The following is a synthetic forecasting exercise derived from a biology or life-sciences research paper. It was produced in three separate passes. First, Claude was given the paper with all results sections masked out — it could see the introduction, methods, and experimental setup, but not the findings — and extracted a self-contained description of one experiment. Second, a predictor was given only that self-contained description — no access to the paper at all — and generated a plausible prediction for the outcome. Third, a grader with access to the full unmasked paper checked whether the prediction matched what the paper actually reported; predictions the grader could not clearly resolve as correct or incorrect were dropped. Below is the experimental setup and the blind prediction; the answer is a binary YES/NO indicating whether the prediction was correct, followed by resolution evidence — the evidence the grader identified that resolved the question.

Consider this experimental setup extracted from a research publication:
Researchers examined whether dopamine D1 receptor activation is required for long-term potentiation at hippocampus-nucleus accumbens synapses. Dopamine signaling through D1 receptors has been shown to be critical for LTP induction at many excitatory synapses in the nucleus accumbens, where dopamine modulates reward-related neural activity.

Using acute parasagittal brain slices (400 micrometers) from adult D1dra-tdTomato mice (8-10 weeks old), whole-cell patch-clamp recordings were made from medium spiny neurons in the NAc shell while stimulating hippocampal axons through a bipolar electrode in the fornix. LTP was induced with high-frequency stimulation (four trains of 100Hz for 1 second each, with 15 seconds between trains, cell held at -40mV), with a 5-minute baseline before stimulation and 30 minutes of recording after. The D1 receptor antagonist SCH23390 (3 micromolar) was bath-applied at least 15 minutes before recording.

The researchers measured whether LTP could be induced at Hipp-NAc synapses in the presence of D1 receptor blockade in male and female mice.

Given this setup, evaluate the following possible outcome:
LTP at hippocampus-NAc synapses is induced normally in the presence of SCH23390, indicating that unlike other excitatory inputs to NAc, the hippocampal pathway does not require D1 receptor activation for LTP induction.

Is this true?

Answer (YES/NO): YES